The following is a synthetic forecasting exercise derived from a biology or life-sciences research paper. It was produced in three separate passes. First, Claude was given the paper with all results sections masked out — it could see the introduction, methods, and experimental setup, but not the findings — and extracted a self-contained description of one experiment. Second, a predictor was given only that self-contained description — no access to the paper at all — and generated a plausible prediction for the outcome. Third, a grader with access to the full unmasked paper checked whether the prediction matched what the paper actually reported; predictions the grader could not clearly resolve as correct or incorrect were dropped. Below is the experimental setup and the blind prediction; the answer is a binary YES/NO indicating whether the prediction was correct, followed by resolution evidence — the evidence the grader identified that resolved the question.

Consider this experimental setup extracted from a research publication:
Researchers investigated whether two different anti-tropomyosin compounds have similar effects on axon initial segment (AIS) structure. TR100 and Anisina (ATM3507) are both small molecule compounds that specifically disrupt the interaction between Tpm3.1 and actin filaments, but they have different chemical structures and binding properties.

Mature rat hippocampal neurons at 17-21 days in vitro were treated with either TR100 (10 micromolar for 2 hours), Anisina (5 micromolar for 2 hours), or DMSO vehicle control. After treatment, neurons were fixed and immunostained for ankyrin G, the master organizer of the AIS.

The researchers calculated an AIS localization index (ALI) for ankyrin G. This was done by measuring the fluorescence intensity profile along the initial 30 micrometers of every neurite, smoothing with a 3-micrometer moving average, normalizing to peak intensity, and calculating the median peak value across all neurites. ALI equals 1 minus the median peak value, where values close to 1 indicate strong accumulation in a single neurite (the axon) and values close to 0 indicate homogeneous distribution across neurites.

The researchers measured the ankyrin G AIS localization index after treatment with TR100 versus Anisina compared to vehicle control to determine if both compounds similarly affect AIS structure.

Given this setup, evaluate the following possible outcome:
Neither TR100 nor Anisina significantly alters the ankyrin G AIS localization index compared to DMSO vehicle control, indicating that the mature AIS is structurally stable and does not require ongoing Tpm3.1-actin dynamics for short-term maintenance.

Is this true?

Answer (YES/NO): NO